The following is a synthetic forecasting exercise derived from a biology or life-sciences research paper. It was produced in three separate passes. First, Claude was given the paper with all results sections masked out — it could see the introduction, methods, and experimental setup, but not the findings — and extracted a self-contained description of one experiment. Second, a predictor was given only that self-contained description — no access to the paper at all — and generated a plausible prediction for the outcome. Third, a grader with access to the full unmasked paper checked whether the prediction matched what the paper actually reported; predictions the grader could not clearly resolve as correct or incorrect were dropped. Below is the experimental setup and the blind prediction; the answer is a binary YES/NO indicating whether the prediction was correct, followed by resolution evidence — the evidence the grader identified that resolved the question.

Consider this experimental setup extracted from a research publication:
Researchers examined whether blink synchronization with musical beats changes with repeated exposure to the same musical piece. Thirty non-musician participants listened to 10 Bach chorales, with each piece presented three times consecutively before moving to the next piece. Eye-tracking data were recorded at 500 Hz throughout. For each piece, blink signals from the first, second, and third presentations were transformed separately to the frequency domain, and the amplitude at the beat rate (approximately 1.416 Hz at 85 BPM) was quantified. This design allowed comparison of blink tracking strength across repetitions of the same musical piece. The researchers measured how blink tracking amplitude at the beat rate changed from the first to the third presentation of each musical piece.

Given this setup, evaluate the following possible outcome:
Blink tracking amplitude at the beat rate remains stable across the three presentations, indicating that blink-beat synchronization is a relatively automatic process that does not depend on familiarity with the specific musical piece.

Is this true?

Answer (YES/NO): YES